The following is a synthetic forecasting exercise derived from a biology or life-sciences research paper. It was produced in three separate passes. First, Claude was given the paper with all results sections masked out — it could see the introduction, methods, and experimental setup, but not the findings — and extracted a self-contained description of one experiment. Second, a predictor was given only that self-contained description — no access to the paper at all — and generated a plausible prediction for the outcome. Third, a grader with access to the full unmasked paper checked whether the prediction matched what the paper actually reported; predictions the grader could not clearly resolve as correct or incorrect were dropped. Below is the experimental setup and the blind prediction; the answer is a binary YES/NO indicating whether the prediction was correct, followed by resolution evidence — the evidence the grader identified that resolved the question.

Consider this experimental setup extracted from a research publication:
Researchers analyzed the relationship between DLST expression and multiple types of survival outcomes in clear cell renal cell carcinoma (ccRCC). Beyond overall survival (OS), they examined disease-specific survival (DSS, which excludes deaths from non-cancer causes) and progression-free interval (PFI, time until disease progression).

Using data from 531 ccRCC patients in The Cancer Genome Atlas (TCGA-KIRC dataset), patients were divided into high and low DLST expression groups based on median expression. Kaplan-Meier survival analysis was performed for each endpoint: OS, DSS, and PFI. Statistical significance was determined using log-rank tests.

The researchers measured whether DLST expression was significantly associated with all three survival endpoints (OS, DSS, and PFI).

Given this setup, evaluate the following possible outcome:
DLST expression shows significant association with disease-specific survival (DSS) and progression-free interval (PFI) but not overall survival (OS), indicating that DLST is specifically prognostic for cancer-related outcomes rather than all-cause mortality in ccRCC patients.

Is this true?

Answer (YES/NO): NO